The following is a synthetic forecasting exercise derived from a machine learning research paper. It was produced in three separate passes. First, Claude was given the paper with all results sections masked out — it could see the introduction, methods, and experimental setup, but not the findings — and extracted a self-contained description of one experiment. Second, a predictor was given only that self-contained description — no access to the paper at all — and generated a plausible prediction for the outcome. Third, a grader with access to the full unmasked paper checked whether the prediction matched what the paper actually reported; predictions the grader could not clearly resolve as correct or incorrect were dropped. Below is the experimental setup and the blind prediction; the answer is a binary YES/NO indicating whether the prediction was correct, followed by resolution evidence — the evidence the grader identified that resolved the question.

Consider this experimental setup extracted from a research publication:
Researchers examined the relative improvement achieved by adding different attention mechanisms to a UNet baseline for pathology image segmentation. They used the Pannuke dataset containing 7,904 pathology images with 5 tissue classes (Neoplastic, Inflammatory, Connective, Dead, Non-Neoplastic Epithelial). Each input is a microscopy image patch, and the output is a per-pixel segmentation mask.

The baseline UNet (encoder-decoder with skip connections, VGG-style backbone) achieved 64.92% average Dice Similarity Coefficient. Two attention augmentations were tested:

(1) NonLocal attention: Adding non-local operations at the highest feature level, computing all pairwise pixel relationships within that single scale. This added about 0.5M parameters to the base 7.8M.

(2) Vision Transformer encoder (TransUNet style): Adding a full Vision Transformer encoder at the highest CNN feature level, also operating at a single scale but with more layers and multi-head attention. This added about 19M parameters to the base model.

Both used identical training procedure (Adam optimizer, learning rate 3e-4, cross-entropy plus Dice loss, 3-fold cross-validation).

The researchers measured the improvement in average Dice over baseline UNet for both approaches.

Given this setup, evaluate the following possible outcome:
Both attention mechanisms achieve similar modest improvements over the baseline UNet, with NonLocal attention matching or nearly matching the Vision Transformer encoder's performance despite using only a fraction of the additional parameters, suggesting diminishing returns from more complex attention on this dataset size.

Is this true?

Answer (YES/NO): YES